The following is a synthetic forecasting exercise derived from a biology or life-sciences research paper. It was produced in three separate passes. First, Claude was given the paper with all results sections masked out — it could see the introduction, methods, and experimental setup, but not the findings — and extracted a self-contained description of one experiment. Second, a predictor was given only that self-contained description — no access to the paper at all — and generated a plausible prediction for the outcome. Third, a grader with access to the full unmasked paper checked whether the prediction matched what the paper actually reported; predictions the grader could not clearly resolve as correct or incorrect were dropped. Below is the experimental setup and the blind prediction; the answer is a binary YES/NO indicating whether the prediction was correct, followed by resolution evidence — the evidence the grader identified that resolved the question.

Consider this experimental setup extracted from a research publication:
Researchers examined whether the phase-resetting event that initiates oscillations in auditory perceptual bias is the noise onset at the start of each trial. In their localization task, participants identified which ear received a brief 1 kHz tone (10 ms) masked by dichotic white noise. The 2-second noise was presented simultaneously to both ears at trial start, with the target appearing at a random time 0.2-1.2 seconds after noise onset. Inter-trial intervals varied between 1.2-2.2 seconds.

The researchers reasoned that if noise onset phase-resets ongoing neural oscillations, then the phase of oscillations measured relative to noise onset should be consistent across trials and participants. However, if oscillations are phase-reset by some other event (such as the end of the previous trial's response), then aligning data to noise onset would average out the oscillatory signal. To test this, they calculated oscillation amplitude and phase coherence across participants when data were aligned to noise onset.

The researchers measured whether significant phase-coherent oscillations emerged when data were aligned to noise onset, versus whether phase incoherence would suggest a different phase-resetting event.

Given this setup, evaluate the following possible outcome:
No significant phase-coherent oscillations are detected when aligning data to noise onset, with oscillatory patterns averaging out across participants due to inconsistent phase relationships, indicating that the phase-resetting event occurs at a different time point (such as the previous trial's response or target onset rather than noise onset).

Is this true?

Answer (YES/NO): NO